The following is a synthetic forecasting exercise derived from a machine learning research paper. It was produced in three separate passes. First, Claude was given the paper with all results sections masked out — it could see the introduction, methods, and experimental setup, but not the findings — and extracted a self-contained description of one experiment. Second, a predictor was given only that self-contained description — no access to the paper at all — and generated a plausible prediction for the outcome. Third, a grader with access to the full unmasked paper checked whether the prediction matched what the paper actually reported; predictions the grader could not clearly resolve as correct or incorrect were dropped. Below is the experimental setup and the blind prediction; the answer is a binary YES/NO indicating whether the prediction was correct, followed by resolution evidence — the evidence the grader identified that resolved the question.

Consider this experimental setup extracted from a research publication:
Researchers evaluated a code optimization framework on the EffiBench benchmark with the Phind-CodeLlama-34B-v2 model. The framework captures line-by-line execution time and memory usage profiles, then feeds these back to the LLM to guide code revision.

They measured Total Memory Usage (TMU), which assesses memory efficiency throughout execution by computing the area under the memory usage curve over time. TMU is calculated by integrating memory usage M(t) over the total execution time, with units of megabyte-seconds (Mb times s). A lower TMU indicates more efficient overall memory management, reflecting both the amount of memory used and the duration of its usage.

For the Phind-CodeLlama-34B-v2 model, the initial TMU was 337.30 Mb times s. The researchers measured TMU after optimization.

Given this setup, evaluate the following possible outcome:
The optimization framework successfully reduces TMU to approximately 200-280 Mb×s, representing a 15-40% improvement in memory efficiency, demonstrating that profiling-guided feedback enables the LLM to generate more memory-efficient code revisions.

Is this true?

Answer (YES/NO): NO